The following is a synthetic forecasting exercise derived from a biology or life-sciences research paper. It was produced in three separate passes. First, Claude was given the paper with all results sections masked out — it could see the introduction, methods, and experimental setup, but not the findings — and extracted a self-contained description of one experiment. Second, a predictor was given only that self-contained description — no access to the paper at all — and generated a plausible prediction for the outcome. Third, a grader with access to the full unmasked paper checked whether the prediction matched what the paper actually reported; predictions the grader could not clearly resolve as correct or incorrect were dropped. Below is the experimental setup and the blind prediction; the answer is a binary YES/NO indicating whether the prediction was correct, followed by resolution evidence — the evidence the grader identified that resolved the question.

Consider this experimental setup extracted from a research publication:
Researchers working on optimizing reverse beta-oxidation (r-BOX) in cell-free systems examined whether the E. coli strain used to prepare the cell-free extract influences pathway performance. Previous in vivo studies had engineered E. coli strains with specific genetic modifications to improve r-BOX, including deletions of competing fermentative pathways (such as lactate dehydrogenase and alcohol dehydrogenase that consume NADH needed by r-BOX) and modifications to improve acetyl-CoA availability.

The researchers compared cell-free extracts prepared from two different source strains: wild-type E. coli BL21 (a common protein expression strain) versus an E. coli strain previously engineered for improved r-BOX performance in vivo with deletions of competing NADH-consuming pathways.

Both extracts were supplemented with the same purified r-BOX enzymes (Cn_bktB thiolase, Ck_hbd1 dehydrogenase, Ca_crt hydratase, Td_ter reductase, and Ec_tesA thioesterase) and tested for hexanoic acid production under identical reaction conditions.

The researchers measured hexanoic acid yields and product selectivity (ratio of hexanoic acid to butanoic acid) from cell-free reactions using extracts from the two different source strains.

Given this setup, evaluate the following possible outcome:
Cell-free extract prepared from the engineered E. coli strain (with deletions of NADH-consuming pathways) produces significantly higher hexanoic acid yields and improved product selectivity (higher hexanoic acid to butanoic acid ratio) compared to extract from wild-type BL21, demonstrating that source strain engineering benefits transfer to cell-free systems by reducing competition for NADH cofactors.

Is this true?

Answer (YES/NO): NO